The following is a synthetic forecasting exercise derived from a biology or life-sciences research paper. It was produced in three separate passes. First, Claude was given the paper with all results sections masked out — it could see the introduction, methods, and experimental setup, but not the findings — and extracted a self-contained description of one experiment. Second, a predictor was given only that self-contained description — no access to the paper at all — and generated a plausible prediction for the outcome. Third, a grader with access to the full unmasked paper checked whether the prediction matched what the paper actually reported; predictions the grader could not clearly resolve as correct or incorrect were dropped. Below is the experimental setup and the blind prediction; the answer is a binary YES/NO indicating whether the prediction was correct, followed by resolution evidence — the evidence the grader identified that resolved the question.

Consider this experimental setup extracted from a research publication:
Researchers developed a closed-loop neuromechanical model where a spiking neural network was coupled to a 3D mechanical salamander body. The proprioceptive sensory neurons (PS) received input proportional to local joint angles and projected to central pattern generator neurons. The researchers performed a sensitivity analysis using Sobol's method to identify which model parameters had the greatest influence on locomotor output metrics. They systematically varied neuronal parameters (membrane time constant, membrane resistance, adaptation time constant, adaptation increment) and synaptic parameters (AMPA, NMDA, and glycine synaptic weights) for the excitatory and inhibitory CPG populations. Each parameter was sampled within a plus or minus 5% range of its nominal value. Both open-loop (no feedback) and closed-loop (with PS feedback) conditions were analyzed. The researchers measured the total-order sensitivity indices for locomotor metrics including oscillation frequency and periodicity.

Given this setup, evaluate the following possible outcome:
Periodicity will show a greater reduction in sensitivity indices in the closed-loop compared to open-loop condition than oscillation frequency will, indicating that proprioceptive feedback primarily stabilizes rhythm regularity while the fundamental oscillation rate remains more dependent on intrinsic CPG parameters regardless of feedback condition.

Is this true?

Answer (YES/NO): NO